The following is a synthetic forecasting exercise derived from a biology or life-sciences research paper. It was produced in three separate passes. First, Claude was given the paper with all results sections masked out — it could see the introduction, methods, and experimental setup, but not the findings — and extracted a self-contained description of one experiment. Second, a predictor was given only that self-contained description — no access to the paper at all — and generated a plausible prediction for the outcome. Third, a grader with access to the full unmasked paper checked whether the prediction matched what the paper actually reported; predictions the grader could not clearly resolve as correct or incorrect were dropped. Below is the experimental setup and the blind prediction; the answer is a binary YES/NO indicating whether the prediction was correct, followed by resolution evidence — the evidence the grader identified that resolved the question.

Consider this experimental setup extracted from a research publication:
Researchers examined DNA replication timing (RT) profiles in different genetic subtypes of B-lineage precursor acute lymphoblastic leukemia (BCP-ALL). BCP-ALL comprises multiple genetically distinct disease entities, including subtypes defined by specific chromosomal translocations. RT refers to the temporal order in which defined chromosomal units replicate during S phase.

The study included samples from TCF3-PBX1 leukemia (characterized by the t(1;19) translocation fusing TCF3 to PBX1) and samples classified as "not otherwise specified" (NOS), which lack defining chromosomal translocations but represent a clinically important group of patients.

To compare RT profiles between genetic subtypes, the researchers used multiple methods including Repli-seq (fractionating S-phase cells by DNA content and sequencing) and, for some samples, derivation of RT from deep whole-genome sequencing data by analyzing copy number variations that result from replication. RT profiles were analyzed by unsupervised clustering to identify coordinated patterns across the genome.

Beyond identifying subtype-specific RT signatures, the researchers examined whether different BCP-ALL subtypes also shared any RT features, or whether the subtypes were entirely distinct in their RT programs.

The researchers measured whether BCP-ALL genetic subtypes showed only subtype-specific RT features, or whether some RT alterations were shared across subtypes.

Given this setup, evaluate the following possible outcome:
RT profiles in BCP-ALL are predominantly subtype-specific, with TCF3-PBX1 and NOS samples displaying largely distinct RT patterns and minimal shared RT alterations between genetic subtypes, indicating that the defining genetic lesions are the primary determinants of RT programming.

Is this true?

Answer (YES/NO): NO